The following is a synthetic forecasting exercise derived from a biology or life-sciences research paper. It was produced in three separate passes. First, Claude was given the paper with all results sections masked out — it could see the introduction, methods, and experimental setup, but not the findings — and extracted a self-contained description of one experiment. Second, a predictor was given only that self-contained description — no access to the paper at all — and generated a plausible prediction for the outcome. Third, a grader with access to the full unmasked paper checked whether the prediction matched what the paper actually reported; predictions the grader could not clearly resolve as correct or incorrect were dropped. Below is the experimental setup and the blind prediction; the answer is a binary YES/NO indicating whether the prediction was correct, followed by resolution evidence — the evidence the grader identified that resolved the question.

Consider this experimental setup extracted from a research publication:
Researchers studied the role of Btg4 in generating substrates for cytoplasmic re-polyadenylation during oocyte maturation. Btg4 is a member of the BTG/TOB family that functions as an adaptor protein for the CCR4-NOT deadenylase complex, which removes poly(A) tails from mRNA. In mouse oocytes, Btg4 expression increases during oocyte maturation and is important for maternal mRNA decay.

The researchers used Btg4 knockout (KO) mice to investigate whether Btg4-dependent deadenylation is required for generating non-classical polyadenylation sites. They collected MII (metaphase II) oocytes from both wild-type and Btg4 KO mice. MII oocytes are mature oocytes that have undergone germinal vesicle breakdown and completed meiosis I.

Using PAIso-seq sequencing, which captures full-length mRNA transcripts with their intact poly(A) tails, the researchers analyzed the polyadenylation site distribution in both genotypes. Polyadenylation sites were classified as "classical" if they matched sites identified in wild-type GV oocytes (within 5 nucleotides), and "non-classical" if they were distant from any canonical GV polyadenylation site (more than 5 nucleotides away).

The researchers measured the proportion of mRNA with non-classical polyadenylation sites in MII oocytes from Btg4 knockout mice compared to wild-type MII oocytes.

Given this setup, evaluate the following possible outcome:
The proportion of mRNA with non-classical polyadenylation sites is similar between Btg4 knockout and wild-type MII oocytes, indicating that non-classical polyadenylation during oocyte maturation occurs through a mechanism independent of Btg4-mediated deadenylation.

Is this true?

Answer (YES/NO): NO